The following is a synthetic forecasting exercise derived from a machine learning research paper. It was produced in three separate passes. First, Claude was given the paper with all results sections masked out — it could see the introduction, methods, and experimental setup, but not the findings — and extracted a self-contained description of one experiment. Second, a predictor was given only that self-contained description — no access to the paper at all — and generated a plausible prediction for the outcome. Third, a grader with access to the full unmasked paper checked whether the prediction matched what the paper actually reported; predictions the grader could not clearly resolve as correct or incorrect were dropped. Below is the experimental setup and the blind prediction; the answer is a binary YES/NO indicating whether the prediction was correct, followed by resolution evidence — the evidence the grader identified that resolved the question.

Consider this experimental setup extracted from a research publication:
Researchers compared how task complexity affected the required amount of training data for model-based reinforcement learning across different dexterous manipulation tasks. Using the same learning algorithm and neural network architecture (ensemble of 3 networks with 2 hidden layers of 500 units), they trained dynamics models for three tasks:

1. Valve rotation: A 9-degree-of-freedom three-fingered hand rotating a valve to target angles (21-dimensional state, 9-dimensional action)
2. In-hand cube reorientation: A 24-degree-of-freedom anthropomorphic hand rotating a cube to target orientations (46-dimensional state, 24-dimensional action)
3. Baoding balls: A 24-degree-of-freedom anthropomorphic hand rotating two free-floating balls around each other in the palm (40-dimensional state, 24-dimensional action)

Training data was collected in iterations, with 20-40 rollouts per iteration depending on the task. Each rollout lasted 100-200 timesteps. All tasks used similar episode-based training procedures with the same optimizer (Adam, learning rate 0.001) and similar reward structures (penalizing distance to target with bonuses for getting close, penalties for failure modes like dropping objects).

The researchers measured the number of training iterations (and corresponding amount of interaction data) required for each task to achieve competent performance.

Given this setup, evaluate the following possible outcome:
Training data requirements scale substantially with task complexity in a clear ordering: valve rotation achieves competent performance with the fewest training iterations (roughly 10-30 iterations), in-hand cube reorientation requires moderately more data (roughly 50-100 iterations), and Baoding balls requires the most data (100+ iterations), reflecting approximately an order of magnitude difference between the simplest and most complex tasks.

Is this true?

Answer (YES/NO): NO